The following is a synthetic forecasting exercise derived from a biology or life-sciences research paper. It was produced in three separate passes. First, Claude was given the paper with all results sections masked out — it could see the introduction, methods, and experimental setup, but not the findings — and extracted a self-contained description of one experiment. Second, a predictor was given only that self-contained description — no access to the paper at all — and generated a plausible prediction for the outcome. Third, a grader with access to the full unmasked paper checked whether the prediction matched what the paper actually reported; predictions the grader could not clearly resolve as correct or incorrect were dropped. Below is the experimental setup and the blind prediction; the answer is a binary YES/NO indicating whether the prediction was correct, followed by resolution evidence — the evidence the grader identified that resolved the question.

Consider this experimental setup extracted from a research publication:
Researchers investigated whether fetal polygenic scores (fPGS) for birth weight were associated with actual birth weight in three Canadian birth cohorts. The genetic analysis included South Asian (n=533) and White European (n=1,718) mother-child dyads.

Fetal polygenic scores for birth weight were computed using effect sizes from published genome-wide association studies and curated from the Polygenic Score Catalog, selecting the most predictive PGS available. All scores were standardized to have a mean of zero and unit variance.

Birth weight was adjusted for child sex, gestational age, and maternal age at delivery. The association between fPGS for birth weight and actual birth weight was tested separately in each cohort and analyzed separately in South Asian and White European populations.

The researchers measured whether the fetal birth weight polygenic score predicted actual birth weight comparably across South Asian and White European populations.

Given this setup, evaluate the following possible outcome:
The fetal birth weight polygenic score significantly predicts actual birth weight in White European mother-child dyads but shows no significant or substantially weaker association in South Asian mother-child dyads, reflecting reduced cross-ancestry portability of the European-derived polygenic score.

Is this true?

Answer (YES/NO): NO